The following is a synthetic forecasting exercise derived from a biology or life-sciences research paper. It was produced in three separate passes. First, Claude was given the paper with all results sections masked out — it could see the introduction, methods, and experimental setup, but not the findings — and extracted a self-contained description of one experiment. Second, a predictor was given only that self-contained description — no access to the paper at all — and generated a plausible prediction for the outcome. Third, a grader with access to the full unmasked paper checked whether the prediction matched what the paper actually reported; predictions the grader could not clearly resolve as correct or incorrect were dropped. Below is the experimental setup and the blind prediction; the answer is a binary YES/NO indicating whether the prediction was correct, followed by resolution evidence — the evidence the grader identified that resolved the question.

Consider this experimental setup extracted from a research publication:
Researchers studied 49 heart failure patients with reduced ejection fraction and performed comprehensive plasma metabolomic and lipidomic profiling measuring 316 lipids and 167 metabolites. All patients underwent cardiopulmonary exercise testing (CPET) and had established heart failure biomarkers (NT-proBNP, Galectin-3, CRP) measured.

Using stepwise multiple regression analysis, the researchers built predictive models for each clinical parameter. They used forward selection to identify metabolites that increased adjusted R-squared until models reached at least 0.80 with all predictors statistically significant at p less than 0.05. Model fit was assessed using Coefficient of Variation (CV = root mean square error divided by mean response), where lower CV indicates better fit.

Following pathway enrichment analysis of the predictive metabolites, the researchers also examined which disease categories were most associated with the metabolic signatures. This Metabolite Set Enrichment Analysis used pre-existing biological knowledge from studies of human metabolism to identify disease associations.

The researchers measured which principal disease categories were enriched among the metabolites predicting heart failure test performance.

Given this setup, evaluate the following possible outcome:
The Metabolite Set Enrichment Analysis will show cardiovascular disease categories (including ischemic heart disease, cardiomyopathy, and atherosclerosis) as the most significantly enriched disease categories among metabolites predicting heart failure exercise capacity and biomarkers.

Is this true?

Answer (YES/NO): NO